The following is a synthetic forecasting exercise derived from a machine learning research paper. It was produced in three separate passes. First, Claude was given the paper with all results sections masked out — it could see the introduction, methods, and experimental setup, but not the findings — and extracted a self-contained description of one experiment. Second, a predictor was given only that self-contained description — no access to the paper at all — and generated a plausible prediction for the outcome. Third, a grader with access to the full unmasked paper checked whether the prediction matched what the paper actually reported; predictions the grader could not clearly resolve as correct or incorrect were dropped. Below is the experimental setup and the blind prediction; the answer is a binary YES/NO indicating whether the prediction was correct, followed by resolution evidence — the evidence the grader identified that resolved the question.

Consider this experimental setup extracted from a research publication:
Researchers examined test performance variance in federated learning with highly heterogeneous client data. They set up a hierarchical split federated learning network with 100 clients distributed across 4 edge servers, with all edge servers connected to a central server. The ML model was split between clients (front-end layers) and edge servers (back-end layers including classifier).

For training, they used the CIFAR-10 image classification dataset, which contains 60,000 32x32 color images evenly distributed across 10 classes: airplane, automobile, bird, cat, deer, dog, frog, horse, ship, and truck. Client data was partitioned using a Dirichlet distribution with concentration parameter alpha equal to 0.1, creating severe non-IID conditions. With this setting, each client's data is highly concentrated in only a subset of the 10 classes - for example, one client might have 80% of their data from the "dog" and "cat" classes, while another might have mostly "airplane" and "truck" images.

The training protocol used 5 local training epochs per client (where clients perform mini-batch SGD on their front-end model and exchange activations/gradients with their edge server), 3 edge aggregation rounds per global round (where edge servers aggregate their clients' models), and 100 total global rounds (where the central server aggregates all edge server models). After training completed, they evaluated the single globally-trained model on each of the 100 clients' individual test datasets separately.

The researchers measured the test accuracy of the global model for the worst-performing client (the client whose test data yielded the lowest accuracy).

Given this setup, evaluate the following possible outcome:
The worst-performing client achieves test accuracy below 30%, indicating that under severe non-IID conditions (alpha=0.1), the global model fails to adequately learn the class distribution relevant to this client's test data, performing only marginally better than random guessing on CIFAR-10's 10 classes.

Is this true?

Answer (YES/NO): NO